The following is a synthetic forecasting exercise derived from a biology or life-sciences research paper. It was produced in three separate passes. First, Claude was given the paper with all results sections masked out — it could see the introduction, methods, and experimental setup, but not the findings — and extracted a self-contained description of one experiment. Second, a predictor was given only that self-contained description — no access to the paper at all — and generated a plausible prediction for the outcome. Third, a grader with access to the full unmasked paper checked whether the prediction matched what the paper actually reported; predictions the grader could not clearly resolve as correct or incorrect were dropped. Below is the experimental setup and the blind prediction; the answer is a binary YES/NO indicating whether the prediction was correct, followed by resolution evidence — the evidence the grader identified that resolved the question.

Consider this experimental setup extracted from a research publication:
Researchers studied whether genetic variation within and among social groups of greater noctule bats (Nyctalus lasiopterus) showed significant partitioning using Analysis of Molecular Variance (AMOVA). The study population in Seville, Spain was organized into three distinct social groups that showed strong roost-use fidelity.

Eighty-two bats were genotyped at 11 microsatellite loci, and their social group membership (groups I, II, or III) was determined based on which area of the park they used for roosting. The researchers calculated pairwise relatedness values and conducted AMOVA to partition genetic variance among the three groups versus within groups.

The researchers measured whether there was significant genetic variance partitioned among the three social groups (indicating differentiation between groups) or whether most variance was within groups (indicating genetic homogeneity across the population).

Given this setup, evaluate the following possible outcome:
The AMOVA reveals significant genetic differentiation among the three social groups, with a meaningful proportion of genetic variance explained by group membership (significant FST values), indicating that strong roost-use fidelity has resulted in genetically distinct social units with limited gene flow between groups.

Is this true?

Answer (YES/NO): NO